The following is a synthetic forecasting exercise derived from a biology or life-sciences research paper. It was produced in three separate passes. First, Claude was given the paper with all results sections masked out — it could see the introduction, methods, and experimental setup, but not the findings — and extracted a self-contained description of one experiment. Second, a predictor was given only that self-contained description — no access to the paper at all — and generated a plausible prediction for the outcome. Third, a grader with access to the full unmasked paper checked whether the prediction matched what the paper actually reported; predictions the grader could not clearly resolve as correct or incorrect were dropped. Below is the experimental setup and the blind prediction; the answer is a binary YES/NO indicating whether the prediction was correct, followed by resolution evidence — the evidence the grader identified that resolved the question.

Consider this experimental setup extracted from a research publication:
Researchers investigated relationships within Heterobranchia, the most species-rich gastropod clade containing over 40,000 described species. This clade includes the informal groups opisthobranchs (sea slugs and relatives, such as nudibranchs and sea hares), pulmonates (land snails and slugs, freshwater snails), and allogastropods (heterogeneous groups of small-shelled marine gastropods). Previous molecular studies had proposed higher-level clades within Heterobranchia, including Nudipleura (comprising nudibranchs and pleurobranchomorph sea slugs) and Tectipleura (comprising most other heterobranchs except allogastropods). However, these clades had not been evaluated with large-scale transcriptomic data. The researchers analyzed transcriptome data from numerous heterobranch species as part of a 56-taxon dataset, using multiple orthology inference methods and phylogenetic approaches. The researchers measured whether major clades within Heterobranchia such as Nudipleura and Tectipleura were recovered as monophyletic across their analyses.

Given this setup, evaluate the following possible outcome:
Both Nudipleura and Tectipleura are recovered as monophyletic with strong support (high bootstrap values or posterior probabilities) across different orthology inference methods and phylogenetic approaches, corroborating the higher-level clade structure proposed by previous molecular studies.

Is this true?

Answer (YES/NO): NO